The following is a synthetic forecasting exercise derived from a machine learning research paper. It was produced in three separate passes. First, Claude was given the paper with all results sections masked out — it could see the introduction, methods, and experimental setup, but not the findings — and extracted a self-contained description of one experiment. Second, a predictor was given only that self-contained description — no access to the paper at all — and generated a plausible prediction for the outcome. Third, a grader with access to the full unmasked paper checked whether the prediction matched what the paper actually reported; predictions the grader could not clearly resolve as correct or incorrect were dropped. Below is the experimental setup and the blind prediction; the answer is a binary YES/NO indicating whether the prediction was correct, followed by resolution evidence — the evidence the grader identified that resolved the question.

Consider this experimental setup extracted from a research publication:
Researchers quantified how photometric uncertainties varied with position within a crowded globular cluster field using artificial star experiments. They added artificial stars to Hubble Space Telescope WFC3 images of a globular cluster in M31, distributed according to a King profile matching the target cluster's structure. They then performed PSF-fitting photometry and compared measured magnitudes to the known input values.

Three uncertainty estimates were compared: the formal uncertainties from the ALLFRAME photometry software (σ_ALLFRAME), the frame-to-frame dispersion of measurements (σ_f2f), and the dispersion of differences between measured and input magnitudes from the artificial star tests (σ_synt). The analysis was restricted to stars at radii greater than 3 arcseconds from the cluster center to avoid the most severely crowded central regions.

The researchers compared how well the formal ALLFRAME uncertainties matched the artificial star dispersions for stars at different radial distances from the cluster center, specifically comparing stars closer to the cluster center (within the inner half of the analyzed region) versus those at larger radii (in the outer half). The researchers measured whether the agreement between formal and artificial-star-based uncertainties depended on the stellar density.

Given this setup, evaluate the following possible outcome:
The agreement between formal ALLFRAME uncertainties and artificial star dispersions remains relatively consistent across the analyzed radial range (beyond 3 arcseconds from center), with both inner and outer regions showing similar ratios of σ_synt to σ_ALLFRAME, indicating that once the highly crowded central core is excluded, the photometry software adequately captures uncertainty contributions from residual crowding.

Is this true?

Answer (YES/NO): NO